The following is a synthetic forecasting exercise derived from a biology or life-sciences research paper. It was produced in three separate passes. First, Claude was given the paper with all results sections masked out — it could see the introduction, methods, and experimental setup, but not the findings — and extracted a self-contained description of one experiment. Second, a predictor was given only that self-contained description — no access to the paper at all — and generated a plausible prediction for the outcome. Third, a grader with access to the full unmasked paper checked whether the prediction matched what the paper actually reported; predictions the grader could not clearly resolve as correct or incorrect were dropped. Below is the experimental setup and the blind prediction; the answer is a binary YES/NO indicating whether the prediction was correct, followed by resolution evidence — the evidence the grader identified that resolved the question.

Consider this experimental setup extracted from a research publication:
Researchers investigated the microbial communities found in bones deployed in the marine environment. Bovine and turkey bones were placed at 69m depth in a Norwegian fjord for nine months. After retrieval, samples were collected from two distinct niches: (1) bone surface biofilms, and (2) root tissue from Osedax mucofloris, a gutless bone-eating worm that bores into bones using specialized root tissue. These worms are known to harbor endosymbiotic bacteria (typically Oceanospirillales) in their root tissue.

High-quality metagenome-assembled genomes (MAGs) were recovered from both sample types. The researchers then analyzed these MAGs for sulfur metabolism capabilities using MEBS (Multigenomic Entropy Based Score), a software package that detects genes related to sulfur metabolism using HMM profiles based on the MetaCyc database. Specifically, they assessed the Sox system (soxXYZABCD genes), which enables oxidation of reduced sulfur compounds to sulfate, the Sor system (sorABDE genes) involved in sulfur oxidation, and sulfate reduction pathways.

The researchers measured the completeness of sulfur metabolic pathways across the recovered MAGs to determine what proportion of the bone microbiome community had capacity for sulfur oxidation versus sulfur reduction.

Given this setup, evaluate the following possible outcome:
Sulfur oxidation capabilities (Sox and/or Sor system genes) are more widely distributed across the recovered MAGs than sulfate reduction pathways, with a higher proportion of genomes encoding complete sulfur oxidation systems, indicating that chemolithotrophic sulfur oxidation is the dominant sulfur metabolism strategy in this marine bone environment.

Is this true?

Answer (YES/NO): YES